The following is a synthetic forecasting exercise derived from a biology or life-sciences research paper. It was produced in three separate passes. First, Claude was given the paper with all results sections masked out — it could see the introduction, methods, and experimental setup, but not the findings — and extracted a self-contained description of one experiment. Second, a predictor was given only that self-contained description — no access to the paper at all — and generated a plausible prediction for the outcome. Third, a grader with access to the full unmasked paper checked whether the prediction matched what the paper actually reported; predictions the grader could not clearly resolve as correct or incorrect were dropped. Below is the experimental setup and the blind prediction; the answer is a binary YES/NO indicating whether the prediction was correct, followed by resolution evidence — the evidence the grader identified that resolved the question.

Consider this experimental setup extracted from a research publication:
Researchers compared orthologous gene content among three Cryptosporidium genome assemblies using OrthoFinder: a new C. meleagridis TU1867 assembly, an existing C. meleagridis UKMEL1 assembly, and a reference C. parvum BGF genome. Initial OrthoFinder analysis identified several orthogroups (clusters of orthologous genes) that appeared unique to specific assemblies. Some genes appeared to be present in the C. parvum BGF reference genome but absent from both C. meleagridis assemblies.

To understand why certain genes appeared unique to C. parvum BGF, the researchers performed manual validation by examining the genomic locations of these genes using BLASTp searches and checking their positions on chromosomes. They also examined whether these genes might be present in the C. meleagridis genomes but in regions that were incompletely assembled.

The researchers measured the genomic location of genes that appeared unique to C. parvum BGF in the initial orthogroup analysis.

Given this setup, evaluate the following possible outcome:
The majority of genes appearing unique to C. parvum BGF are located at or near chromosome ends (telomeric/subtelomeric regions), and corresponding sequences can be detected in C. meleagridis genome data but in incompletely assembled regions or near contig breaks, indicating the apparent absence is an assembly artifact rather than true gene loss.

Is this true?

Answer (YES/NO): YES